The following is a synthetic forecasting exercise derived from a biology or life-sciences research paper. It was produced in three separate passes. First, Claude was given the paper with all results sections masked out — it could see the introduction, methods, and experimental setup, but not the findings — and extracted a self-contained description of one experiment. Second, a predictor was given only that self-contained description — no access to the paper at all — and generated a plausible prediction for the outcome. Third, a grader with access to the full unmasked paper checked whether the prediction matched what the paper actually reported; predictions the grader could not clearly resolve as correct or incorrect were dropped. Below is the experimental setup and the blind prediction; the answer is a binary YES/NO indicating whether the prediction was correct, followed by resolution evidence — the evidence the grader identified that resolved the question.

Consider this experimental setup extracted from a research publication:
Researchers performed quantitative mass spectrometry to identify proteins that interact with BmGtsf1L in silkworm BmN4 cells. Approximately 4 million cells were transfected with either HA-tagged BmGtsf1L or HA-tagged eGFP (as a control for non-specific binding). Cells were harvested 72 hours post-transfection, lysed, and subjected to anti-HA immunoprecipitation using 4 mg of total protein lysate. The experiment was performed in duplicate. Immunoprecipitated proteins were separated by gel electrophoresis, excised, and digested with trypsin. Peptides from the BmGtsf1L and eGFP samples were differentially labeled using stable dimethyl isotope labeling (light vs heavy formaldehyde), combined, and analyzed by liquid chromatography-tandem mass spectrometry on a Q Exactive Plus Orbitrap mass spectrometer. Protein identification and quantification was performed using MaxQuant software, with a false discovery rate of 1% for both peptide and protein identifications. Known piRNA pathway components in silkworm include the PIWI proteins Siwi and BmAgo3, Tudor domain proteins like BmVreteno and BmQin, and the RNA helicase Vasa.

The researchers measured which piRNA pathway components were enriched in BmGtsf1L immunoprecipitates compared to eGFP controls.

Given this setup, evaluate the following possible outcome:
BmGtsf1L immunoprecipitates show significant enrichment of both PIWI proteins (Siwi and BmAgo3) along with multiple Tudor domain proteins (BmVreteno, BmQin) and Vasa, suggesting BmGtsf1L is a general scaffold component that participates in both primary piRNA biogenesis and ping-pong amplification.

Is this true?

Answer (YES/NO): NO